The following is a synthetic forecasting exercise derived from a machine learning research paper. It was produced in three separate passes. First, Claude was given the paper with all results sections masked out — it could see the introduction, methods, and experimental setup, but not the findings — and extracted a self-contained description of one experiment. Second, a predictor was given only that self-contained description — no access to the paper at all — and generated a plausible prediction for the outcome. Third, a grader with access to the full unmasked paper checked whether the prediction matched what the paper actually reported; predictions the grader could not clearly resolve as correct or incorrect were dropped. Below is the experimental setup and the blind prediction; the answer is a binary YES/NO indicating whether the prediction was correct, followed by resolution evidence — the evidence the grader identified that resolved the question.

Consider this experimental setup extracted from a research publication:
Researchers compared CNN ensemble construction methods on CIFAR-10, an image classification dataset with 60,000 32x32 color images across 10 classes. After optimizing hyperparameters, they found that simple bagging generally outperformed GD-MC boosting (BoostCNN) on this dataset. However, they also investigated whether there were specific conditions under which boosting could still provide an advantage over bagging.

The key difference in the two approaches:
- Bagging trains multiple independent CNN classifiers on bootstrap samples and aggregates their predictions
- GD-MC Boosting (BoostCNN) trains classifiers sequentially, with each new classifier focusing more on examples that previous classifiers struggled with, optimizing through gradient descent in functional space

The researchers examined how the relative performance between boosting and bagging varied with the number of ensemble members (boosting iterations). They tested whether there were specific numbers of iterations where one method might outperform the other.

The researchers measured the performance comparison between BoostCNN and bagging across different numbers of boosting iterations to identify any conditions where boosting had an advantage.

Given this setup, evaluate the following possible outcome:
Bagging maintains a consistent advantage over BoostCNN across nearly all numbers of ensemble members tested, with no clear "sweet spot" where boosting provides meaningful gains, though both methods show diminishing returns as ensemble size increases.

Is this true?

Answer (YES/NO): NO